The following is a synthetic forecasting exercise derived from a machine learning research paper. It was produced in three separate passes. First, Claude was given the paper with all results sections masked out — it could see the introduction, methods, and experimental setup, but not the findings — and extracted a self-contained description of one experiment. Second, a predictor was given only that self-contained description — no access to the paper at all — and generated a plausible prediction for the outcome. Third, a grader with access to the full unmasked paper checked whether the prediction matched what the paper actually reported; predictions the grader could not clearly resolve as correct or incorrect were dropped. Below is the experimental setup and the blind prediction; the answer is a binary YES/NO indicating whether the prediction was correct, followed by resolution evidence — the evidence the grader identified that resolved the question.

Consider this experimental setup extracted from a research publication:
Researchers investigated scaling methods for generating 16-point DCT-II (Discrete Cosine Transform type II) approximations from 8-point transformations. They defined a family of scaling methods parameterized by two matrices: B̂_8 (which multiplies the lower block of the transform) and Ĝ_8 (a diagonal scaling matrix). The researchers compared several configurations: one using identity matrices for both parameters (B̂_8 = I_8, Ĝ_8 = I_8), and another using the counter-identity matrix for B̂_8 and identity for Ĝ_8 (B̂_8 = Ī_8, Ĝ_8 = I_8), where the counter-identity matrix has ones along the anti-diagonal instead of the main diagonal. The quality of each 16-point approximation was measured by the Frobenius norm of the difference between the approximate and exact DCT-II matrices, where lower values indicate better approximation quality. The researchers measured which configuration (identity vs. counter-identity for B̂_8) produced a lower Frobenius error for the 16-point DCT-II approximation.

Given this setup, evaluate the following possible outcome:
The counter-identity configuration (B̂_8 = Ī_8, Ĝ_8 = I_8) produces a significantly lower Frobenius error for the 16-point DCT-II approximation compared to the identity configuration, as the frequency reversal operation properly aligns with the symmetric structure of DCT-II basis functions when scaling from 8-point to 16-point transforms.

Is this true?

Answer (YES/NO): NO